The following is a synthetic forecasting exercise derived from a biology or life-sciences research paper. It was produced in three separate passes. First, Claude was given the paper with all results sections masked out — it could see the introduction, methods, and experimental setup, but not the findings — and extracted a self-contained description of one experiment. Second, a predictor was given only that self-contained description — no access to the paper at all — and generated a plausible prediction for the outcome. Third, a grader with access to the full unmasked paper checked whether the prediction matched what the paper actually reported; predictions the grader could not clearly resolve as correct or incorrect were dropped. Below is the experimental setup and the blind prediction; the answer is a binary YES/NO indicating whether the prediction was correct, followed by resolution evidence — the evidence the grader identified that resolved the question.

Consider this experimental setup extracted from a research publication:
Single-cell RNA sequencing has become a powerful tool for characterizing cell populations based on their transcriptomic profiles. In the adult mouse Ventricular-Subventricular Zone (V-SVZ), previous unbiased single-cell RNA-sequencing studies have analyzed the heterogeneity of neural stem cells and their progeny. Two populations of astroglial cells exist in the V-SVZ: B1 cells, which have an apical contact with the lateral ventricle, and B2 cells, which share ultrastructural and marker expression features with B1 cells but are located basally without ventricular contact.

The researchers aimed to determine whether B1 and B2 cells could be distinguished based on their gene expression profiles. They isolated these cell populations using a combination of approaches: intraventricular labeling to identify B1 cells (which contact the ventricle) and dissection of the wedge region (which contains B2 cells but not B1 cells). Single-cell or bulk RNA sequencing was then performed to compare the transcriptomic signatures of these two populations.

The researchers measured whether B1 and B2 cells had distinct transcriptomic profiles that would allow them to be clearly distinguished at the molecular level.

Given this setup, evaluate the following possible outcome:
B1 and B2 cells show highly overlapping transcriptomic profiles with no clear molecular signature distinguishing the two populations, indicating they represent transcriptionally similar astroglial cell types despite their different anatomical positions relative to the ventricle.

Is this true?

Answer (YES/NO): NO